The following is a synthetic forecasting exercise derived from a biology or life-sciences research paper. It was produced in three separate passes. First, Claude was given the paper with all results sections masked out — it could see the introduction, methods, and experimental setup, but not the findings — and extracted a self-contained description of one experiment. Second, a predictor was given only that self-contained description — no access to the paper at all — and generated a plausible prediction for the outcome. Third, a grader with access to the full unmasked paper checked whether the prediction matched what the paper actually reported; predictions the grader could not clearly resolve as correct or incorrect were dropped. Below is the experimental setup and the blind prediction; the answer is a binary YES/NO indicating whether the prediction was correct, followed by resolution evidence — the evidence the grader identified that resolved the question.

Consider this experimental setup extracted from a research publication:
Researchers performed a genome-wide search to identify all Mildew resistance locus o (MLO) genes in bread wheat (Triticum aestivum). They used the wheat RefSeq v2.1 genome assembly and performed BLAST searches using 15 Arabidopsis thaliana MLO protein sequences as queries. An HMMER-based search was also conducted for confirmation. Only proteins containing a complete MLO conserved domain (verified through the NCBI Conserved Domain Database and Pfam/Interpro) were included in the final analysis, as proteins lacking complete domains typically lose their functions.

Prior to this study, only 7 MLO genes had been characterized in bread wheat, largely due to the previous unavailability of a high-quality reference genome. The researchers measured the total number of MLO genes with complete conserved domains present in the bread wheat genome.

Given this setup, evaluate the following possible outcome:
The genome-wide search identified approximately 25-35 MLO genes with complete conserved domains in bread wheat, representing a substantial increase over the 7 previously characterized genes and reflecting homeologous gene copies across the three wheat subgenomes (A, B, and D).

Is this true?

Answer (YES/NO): NO